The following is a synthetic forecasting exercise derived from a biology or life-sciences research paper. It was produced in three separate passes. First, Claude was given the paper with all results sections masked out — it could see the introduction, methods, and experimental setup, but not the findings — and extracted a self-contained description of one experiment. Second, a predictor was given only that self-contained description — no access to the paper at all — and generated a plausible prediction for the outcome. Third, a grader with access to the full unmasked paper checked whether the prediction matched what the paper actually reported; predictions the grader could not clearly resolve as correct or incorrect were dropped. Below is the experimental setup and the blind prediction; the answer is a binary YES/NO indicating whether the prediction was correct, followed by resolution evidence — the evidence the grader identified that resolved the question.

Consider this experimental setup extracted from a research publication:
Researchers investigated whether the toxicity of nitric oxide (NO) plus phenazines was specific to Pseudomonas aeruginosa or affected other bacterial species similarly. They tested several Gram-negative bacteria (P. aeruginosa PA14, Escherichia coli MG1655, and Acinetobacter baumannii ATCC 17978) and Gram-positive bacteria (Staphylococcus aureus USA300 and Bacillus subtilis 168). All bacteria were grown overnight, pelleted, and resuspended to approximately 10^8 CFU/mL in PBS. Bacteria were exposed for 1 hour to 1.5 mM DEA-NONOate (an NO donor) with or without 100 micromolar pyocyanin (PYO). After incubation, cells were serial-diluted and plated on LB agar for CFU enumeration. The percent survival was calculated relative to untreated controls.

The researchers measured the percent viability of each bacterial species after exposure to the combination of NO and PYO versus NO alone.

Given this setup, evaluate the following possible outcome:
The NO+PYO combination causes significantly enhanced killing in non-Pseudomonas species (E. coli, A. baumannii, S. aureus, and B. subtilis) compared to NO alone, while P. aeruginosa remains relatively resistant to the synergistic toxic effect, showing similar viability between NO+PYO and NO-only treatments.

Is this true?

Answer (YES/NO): NO